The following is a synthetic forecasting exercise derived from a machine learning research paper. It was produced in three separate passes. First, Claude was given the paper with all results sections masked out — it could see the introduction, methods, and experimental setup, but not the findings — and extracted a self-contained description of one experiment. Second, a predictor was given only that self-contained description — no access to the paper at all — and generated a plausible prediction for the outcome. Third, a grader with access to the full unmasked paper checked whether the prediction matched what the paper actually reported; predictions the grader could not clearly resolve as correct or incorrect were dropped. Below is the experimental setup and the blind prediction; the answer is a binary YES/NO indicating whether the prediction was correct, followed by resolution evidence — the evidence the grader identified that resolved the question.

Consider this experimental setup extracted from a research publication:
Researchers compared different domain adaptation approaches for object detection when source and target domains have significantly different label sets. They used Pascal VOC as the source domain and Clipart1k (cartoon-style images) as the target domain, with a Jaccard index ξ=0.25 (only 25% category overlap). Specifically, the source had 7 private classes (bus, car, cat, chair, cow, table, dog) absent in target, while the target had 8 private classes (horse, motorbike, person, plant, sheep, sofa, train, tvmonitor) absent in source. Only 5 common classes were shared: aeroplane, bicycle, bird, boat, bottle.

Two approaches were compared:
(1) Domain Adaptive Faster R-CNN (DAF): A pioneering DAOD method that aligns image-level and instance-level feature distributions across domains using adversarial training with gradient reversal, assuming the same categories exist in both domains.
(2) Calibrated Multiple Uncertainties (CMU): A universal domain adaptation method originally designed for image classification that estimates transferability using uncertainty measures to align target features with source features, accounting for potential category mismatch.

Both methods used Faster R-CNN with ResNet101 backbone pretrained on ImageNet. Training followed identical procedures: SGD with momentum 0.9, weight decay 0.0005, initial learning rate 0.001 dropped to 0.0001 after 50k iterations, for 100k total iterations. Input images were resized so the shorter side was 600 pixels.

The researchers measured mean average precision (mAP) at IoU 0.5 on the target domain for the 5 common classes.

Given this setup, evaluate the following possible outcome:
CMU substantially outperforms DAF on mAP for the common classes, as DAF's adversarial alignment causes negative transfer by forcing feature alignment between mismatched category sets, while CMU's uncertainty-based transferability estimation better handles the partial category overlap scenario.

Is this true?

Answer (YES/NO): NO